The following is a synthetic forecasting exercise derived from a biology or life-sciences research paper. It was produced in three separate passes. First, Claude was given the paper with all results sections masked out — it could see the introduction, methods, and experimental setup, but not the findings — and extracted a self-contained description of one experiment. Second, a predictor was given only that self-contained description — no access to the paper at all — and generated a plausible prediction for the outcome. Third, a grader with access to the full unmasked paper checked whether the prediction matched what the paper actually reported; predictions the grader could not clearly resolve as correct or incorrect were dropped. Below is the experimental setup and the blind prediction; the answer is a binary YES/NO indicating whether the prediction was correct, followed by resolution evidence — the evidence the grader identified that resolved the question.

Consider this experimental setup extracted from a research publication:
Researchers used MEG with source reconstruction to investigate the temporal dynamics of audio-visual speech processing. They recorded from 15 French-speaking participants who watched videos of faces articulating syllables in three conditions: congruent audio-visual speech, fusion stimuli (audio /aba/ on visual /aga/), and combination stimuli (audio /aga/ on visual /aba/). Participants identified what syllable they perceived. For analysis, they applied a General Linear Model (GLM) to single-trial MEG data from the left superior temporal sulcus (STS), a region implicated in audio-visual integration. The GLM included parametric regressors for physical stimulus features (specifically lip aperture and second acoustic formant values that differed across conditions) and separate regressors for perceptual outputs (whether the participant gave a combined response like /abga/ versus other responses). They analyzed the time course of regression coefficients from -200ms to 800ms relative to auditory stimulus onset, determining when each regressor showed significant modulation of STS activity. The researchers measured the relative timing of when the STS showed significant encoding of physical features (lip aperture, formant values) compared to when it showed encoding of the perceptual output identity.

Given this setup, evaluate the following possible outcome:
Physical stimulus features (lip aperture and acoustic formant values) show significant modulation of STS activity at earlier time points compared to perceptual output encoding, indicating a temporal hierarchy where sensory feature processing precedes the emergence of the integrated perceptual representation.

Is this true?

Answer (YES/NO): YES